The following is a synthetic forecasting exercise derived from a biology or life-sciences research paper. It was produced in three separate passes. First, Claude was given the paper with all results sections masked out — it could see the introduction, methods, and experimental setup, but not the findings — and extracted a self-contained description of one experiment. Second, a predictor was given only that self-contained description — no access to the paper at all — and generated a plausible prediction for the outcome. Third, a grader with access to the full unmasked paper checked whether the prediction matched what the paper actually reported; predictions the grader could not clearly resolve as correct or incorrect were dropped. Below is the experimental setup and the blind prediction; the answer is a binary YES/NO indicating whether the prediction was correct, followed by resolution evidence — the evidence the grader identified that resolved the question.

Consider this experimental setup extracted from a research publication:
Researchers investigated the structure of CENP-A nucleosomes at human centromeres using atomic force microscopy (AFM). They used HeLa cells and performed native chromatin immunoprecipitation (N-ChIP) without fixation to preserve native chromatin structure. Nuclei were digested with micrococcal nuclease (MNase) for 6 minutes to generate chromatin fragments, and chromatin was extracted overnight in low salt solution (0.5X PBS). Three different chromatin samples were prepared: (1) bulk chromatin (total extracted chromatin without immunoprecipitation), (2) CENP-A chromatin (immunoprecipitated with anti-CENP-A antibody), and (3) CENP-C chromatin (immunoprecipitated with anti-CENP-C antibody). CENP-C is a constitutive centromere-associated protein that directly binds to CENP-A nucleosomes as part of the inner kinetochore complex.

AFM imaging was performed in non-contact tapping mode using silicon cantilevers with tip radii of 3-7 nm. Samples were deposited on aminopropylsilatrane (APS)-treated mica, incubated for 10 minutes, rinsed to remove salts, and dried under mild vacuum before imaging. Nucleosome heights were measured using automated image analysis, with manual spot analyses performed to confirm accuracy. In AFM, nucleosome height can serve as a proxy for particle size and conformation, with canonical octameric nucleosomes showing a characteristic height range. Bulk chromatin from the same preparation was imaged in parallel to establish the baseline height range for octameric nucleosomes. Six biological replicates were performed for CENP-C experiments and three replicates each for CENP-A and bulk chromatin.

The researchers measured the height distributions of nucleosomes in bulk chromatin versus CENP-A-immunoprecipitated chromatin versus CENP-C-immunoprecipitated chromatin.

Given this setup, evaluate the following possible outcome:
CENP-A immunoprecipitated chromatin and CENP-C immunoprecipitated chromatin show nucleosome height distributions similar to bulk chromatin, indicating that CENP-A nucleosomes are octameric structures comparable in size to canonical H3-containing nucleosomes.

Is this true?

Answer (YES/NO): NO